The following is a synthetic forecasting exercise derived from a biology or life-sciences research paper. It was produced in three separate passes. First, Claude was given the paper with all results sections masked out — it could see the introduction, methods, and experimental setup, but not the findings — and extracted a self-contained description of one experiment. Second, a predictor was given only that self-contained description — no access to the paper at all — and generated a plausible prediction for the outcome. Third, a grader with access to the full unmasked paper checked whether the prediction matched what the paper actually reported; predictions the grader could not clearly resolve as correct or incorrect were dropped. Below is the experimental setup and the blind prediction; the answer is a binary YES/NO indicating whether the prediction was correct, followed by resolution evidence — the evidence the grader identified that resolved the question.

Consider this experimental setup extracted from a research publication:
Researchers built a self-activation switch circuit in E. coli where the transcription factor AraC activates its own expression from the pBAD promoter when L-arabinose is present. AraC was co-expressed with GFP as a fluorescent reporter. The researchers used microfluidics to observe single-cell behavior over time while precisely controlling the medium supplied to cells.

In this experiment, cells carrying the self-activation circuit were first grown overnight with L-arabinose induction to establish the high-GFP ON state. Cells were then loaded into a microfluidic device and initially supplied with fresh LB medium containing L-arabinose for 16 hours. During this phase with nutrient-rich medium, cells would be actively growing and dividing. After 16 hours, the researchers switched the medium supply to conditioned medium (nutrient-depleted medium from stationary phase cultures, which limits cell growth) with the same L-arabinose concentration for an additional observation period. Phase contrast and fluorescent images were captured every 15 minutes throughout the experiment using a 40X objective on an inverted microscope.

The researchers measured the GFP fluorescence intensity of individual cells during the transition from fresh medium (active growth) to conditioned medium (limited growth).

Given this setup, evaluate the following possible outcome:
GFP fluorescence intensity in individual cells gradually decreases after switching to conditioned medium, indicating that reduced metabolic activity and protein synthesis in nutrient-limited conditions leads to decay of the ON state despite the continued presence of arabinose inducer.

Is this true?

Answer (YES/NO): NO